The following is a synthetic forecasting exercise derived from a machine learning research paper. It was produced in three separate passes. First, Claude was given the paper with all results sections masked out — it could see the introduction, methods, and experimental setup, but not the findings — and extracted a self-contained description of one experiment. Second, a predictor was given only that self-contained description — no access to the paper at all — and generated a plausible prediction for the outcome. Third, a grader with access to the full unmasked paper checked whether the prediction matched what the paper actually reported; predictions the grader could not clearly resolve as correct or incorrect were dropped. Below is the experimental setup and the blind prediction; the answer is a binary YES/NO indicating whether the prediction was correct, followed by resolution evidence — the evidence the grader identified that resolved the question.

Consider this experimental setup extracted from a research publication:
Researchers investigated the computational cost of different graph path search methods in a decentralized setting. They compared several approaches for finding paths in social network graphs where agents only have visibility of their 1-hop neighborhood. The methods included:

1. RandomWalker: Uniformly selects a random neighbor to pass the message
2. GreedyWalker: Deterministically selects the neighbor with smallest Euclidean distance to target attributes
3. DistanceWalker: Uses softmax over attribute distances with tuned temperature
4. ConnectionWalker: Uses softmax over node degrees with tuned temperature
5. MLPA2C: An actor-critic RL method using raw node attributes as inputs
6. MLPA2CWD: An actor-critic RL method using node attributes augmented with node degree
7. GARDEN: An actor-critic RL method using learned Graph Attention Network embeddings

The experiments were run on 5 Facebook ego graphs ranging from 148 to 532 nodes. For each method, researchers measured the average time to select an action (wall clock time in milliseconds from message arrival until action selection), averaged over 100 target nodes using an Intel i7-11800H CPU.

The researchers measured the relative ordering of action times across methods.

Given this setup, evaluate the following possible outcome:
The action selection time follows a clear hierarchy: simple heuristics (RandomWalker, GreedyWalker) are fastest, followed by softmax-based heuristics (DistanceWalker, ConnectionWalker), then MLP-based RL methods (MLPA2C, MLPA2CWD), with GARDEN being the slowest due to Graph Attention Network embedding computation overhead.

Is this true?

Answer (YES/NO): YES